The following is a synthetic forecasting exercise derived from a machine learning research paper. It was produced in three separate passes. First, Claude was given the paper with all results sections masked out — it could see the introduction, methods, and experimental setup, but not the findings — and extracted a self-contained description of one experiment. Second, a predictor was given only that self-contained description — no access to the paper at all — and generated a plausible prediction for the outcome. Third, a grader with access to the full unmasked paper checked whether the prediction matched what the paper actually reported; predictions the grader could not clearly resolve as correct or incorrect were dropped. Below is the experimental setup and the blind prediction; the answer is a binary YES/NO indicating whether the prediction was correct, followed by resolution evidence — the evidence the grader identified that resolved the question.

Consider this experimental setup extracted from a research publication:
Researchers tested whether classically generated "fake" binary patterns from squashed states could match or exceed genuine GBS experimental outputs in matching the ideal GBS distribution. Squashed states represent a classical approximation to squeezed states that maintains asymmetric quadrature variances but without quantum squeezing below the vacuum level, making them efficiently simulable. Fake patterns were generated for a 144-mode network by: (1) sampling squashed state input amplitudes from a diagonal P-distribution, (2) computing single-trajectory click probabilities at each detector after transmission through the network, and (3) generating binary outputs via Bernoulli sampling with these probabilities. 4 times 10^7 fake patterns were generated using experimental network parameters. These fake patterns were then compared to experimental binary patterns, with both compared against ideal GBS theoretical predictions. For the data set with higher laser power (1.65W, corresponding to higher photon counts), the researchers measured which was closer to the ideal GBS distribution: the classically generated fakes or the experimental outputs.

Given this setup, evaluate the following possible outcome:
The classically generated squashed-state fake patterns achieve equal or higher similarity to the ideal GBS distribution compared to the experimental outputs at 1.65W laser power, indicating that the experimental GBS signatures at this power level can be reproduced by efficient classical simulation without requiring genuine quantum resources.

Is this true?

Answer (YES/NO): YES